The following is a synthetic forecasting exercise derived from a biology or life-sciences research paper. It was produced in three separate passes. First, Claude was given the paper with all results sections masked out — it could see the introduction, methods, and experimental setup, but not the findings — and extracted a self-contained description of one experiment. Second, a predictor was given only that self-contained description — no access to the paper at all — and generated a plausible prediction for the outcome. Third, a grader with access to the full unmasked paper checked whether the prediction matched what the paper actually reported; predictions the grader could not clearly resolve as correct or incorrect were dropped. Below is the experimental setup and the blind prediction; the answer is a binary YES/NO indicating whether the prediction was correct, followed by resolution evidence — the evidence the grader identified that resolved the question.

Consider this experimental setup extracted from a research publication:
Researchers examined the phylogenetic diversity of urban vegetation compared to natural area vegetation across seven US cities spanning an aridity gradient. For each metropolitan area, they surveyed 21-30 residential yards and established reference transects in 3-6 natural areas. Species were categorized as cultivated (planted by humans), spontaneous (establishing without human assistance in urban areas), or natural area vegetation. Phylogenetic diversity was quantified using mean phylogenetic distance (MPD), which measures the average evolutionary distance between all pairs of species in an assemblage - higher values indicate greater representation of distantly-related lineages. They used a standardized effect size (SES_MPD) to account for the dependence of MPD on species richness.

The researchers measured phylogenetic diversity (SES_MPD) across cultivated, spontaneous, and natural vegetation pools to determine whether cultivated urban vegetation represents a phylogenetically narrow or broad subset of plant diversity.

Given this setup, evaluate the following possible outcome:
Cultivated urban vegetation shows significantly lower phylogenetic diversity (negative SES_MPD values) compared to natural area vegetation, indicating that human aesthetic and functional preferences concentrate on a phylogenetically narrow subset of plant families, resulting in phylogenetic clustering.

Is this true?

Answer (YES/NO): NO